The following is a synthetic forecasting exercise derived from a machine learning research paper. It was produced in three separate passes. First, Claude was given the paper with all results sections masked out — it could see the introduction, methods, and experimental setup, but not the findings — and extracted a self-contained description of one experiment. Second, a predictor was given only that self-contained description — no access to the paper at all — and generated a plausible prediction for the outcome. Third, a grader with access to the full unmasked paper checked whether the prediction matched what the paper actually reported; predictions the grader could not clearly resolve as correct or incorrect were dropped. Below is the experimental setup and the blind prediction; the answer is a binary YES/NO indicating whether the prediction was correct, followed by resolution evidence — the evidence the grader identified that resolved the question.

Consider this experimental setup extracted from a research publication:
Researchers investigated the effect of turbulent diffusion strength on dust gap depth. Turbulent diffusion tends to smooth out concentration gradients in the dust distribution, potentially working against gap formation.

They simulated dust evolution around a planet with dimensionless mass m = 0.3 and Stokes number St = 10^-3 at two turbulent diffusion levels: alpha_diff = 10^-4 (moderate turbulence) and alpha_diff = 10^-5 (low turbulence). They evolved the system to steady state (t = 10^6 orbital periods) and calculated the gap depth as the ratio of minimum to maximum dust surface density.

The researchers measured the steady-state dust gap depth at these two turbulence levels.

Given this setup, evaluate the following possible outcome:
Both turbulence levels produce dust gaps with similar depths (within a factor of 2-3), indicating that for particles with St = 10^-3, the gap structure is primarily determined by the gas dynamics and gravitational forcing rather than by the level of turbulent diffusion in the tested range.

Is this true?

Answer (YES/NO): NO